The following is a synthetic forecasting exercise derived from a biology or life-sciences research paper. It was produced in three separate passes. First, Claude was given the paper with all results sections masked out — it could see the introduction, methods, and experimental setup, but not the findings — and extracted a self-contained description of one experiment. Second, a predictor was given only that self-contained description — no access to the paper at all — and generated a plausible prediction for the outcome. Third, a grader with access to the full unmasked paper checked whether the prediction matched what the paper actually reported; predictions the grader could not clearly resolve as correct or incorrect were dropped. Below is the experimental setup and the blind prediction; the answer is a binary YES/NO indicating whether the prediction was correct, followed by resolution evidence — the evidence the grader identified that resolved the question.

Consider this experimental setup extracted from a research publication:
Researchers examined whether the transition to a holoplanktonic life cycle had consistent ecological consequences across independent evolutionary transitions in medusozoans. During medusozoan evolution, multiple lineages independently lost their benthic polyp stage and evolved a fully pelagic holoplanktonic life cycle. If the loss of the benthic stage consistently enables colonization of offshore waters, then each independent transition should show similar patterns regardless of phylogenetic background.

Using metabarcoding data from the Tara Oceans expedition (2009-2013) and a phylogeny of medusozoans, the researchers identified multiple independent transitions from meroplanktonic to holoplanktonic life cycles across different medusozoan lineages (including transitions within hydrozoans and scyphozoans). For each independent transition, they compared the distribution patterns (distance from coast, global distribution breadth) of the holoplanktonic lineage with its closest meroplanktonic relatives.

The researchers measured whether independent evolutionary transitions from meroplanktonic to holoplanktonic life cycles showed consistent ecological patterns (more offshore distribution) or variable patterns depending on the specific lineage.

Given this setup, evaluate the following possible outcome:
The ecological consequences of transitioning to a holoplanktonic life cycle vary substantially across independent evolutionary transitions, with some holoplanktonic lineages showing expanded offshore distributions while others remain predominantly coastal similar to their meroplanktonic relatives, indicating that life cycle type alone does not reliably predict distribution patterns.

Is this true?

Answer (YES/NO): NO